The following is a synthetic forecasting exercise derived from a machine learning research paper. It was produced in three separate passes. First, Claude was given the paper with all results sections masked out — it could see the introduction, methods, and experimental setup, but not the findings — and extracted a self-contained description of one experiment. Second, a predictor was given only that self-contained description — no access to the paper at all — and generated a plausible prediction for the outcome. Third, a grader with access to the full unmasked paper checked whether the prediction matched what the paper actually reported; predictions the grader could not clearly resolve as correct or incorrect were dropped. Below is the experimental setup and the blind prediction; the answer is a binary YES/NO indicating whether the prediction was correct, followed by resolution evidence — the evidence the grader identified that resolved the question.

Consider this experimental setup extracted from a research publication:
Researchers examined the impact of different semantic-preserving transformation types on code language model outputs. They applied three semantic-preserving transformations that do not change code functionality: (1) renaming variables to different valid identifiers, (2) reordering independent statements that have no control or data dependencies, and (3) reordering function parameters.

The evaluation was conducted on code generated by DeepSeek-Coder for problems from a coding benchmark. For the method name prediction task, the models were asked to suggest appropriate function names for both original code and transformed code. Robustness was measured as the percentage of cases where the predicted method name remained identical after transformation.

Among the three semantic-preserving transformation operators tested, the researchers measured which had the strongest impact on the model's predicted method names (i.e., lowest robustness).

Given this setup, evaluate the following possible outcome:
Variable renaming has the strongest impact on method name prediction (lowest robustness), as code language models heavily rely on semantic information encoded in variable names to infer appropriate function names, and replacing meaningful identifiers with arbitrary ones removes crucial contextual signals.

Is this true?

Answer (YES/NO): YES